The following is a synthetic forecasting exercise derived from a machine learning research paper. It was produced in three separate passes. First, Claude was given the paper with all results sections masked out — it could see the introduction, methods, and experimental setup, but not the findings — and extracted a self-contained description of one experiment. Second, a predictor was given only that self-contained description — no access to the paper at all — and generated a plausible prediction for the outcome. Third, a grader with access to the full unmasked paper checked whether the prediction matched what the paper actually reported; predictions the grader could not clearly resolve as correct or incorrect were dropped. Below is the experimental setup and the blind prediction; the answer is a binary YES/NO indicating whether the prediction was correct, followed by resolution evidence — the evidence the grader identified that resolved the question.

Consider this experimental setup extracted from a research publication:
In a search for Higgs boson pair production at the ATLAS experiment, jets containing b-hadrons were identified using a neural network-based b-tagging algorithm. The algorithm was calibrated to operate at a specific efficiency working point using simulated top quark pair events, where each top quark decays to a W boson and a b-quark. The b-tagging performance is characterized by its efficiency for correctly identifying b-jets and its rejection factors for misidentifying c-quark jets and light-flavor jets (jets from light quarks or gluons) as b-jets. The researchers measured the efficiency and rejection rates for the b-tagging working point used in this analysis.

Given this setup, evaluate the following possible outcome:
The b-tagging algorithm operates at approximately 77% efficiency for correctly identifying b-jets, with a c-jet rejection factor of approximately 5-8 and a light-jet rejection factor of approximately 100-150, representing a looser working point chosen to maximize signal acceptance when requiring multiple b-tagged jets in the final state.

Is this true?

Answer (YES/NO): NO